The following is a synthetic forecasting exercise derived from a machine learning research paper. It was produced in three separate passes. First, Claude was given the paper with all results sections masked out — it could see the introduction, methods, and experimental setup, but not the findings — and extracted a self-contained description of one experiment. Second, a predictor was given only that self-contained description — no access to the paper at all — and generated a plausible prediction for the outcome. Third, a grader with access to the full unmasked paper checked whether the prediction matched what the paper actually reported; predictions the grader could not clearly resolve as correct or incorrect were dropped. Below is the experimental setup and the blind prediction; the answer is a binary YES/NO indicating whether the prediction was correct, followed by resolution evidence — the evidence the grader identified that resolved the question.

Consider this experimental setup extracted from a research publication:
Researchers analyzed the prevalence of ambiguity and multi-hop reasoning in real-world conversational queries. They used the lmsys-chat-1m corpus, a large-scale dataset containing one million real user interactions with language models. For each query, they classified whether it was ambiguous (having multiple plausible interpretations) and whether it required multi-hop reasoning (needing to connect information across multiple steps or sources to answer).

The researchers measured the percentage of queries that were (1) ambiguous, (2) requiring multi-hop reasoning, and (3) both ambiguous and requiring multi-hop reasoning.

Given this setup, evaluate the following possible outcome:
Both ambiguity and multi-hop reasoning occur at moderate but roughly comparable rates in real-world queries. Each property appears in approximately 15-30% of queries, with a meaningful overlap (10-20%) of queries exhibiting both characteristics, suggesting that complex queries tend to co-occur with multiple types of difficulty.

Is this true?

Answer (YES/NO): NO